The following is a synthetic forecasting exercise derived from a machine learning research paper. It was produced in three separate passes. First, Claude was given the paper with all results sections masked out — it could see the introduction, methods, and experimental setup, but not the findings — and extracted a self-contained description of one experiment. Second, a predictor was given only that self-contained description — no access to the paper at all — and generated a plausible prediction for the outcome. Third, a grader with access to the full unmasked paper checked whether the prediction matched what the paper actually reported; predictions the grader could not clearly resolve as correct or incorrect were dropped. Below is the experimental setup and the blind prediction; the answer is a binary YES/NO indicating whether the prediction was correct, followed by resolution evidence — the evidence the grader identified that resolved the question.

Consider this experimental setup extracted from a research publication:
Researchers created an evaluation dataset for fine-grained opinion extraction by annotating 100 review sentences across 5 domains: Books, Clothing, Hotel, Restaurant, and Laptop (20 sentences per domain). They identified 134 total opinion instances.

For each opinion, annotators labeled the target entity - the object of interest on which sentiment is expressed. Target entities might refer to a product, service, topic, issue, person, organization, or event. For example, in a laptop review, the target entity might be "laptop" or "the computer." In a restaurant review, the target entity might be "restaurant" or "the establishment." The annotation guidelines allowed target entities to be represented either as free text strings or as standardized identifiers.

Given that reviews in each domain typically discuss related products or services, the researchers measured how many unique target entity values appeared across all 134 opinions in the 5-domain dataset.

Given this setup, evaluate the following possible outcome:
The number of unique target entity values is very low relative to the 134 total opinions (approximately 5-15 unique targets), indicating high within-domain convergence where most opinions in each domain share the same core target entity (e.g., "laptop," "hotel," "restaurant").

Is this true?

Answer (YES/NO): NO